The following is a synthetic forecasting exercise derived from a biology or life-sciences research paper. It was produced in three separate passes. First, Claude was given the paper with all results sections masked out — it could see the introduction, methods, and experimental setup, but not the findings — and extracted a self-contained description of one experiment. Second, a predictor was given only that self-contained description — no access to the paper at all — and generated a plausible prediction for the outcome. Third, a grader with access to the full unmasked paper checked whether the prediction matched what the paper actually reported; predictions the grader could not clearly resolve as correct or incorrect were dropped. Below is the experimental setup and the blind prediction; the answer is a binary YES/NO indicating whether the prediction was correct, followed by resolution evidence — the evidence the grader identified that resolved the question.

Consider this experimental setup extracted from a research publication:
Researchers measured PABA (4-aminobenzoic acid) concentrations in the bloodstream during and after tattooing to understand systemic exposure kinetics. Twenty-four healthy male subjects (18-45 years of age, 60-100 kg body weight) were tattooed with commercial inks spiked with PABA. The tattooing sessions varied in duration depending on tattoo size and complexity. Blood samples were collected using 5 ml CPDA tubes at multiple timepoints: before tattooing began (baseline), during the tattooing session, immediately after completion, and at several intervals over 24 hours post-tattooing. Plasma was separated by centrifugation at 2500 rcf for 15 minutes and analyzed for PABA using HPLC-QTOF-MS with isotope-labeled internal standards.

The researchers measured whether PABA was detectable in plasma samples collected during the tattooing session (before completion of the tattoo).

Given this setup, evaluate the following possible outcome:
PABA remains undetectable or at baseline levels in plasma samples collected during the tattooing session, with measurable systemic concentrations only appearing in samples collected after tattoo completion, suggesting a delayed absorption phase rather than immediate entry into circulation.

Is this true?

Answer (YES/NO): NO